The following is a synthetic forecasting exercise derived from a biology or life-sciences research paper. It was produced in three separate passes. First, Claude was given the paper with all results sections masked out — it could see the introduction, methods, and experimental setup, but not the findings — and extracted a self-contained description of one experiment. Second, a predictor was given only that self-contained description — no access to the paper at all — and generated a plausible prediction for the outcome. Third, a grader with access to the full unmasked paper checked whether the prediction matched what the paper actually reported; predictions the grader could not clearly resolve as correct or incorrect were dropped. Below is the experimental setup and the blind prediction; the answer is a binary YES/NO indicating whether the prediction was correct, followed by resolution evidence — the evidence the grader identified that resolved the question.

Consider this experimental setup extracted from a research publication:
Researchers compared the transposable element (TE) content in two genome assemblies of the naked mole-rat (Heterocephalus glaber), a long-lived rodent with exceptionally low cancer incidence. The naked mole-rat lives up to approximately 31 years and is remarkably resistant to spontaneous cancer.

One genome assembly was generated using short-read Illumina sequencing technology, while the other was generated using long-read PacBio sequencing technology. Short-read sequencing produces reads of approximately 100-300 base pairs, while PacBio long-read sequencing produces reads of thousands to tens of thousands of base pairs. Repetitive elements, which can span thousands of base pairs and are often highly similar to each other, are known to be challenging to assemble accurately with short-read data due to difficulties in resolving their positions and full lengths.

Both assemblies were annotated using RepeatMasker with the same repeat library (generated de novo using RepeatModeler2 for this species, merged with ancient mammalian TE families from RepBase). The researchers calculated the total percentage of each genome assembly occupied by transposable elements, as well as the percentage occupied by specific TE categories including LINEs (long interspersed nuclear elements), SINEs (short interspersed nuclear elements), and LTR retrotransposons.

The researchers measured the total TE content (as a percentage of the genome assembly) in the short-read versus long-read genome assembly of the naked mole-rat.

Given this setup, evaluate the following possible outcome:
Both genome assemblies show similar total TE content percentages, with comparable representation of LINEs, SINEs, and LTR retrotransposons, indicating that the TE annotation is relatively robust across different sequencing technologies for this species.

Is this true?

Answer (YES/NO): NO